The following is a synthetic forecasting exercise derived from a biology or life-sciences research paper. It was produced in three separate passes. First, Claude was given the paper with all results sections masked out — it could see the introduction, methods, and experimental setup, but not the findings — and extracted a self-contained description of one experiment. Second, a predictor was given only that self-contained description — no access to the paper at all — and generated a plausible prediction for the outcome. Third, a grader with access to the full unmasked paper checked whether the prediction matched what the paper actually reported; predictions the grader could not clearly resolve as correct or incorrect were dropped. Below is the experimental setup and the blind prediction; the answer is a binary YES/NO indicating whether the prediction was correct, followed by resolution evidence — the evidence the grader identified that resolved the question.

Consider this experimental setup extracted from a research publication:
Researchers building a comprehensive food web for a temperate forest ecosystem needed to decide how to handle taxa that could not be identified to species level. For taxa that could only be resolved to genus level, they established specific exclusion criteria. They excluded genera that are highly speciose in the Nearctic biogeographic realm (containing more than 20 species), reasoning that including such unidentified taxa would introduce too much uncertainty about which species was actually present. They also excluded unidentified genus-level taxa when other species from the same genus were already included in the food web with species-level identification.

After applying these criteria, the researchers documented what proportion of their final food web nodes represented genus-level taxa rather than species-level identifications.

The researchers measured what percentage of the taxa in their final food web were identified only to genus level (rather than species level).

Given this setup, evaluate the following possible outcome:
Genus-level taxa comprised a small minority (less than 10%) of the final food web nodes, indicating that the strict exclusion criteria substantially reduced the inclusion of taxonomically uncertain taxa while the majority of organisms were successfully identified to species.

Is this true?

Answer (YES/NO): YES